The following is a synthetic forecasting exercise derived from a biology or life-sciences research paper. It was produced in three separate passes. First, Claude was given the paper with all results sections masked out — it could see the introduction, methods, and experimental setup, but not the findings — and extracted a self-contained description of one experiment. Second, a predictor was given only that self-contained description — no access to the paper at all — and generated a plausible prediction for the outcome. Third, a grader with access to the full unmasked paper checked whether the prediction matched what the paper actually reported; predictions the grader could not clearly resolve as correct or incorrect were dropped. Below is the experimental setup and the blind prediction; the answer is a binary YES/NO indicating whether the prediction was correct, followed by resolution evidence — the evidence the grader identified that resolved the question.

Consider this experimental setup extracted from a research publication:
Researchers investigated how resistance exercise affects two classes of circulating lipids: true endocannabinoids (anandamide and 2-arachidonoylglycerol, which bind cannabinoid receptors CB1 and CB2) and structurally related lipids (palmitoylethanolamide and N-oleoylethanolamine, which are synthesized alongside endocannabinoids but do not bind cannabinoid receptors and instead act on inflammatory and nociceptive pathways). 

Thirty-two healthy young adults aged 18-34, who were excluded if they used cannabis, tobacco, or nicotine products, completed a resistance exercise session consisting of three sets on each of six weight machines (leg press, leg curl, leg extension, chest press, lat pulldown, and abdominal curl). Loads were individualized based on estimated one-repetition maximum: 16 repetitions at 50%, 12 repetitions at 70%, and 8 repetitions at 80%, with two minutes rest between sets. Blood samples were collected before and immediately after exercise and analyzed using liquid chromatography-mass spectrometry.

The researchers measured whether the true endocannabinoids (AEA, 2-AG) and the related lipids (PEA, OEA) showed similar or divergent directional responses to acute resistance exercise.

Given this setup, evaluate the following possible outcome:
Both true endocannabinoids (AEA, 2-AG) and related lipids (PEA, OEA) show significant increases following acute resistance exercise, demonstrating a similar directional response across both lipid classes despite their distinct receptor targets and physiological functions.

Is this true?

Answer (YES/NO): NO